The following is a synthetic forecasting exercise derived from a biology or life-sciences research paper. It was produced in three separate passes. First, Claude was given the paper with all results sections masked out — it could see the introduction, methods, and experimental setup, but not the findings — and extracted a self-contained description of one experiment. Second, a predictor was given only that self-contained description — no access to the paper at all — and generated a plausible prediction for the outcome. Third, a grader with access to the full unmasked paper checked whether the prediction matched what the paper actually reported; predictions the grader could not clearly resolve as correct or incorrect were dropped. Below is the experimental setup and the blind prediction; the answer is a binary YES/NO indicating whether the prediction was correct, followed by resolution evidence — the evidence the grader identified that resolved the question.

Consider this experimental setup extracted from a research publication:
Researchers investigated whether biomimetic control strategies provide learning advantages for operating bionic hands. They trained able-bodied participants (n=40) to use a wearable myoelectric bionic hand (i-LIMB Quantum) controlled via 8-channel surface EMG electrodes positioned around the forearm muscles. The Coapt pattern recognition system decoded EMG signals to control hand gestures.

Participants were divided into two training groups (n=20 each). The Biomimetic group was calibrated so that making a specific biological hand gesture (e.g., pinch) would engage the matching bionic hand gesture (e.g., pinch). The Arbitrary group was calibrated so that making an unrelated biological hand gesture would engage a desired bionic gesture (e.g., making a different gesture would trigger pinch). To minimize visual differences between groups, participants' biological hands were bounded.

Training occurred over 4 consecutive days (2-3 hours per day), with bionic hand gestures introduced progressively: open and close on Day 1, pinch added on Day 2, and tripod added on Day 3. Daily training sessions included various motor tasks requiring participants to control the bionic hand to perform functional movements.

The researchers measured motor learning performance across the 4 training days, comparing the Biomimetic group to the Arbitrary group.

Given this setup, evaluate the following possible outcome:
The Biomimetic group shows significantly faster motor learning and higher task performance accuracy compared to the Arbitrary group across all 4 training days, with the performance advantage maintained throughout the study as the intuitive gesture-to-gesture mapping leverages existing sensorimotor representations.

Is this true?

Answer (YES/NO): NO